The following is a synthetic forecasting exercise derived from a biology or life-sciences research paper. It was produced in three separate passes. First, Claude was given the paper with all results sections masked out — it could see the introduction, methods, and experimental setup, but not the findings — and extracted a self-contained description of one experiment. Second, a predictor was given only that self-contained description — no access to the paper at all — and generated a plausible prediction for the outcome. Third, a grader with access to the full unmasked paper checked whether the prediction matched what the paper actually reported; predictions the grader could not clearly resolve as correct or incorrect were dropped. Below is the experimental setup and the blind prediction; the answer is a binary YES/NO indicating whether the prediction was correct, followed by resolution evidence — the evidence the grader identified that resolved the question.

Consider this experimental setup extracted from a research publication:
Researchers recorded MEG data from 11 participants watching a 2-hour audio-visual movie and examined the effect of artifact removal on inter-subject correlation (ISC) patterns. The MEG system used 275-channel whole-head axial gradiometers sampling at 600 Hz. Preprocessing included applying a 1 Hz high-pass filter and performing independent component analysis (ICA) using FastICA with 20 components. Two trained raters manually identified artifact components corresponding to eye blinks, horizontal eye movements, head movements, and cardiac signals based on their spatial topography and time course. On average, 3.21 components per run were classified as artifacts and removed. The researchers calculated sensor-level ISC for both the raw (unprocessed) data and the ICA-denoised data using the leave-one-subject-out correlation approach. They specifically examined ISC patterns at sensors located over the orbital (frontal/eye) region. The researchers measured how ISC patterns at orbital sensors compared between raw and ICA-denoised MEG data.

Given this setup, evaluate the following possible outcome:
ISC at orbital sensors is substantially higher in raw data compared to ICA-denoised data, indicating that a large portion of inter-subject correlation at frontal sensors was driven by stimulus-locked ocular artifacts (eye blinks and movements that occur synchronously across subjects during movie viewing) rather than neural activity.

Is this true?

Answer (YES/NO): YES